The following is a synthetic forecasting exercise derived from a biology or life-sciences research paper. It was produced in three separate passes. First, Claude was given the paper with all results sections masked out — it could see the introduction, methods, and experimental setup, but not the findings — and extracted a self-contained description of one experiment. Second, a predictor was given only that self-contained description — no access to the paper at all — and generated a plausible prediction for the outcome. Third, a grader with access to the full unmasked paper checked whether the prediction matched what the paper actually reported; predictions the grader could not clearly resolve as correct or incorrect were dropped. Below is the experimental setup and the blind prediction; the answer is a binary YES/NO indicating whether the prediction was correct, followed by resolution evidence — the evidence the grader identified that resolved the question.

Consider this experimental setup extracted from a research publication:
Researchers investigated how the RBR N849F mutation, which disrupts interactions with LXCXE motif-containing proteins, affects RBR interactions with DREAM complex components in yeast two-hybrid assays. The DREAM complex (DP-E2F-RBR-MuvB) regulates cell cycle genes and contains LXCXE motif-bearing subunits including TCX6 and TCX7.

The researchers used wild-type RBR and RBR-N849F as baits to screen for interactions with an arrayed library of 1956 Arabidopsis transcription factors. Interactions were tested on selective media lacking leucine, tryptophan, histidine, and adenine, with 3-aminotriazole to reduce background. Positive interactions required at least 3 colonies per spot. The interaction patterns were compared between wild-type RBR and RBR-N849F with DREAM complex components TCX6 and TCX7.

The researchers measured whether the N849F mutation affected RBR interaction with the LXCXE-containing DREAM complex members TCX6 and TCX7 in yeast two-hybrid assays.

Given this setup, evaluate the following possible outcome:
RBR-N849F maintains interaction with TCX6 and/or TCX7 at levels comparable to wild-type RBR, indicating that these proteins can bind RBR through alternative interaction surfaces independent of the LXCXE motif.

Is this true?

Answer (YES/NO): NO